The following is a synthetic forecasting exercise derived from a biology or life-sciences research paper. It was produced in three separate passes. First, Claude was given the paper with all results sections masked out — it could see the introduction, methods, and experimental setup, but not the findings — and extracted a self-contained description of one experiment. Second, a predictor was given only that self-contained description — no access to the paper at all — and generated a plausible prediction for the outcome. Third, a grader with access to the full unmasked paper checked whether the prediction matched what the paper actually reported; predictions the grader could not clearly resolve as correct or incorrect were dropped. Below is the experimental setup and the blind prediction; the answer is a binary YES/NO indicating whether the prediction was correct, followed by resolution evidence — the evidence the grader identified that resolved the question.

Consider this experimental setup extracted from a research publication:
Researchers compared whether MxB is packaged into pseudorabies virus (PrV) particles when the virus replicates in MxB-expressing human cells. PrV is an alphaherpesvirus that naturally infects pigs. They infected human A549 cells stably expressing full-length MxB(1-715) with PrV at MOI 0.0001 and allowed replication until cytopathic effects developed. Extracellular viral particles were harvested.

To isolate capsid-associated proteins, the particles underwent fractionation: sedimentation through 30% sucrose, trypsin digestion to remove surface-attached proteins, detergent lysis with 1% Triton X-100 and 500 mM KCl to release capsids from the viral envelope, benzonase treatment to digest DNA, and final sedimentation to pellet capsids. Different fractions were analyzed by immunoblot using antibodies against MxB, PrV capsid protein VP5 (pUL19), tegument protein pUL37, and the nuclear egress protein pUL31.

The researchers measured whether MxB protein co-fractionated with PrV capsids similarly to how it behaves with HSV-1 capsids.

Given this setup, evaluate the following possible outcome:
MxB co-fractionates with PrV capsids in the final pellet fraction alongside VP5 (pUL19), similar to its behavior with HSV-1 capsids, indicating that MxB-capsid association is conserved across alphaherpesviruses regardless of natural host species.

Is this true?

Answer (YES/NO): YES